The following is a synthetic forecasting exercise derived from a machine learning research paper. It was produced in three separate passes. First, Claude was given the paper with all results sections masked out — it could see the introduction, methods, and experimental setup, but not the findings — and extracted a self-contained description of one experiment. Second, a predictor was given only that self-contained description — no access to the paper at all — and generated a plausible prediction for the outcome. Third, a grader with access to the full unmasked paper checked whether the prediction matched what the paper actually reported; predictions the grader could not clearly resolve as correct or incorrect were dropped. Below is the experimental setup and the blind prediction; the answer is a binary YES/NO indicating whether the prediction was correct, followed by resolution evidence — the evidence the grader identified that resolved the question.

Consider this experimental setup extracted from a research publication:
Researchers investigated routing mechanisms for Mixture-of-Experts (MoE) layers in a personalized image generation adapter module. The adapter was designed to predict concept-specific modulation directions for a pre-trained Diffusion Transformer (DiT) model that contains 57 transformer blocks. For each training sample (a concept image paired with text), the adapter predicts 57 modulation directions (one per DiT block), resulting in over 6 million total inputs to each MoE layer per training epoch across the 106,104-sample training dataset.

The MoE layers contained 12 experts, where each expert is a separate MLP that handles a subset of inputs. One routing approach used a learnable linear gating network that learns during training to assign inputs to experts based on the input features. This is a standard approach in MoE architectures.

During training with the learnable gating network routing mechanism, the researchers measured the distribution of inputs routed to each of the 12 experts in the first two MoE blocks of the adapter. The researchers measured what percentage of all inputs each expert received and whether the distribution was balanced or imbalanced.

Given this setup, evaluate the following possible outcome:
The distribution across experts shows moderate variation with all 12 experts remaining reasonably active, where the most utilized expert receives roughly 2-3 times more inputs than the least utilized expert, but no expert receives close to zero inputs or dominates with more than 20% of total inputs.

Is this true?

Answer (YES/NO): NO